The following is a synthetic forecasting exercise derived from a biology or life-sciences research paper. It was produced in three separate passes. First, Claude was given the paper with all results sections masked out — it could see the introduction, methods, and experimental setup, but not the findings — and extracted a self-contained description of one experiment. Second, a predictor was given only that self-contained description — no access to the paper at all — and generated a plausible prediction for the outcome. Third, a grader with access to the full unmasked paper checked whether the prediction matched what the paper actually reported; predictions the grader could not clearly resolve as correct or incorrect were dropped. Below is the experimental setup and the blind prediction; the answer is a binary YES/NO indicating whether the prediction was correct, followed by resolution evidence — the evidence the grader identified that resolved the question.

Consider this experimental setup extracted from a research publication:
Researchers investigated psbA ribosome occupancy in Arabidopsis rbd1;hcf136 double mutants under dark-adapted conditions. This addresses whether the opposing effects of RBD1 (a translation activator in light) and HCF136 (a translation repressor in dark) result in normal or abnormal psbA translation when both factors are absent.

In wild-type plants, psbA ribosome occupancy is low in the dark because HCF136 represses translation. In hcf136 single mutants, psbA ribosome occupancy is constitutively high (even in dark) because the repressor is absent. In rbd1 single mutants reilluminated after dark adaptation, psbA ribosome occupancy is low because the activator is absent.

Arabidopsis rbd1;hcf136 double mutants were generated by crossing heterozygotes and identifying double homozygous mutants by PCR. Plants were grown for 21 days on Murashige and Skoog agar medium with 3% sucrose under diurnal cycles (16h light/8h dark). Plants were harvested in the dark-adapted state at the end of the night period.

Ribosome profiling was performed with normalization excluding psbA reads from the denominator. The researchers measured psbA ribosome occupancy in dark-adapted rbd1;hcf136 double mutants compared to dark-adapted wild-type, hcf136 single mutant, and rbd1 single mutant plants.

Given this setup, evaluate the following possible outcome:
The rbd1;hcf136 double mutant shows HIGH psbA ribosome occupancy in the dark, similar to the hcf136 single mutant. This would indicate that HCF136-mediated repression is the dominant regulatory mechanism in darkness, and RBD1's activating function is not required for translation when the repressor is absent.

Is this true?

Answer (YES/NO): YES